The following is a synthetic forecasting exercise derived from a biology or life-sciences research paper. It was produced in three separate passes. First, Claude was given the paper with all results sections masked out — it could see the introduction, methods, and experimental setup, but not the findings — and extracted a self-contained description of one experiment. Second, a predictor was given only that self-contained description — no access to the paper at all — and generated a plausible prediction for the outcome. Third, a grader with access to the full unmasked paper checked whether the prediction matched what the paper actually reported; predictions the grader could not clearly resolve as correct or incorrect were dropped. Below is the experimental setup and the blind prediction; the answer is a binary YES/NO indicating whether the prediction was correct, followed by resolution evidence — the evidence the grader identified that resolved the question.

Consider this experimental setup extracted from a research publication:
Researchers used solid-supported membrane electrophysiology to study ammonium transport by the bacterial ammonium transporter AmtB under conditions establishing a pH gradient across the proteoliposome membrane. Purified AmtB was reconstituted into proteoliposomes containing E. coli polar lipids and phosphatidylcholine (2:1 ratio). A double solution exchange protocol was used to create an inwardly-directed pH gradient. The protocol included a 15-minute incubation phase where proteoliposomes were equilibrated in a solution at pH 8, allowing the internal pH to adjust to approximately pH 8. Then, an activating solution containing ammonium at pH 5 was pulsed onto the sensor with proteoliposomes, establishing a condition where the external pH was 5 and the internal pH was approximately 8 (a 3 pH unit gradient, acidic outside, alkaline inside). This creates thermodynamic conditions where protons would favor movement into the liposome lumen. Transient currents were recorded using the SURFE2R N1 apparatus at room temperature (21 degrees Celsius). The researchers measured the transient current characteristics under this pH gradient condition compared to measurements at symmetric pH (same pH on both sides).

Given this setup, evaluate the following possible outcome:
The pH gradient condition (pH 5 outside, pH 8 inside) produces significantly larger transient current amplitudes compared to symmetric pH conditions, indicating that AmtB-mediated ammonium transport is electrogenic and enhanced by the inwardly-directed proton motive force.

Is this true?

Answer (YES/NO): NO